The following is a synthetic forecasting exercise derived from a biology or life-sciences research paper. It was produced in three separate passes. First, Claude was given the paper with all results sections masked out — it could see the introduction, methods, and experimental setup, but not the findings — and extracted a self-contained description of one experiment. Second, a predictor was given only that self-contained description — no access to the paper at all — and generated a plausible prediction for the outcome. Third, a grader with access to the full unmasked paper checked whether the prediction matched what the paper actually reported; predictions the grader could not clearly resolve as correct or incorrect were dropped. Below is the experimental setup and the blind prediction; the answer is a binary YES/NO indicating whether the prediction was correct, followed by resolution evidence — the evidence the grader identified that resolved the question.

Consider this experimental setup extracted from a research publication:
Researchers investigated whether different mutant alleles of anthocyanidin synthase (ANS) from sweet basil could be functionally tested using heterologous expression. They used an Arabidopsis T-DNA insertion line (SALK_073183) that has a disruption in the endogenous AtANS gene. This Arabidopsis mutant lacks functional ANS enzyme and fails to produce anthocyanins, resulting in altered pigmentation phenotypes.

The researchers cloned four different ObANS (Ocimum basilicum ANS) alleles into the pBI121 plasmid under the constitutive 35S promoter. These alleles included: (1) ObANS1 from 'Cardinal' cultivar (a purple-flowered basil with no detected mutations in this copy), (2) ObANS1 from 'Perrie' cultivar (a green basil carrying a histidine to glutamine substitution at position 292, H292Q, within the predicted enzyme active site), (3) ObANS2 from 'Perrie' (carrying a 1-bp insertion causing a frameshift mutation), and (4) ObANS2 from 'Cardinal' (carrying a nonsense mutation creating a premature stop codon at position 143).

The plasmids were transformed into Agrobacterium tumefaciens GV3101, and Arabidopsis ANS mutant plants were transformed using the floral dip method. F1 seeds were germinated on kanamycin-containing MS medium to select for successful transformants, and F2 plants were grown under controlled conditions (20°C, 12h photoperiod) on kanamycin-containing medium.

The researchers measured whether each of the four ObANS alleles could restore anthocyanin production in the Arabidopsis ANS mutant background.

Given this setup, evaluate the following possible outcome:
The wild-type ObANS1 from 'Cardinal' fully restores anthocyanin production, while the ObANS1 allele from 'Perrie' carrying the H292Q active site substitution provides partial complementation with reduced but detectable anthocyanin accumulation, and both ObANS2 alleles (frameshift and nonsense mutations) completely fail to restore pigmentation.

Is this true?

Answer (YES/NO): NO